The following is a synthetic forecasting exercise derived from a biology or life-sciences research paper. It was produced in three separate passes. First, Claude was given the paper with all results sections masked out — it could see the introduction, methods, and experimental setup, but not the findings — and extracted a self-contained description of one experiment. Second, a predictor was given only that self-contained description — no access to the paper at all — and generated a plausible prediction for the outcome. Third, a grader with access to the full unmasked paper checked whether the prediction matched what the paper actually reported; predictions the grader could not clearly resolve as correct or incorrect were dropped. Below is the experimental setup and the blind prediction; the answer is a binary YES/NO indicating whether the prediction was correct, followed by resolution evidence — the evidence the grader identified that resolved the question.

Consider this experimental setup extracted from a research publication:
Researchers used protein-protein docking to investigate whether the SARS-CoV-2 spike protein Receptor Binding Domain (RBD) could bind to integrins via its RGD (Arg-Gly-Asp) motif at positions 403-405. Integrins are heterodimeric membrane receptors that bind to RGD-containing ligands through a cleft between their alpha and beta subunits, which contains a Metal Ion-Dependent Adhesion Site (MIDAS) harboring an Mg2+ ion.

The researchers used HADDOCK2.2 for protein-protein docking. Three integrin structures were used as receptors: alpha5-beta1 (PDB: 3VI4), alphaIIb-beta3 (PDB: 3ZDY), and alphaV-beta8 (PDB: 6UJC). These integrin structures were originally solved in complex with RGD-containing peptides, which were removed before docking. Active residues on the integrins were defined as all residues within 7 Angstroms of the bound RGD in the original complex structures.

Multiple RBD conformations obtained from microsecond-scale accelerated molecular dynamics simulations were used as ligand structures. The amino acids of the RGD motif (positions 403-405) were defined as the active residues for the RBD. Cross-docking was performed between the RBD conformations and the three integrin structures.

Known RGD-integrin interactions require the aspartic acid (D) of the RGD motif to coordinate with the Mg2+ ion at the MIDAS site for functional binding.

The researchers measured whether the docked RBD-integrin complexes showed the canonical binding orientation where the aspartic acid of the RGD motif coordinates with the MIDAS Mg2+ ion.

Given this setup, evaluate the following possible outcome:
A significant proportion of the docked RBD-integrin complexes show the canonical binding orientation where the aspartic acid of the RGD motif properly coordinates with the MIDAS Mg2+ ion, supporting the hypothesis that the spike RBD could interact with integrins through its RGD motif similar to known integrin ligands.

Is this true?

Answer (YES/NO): NO